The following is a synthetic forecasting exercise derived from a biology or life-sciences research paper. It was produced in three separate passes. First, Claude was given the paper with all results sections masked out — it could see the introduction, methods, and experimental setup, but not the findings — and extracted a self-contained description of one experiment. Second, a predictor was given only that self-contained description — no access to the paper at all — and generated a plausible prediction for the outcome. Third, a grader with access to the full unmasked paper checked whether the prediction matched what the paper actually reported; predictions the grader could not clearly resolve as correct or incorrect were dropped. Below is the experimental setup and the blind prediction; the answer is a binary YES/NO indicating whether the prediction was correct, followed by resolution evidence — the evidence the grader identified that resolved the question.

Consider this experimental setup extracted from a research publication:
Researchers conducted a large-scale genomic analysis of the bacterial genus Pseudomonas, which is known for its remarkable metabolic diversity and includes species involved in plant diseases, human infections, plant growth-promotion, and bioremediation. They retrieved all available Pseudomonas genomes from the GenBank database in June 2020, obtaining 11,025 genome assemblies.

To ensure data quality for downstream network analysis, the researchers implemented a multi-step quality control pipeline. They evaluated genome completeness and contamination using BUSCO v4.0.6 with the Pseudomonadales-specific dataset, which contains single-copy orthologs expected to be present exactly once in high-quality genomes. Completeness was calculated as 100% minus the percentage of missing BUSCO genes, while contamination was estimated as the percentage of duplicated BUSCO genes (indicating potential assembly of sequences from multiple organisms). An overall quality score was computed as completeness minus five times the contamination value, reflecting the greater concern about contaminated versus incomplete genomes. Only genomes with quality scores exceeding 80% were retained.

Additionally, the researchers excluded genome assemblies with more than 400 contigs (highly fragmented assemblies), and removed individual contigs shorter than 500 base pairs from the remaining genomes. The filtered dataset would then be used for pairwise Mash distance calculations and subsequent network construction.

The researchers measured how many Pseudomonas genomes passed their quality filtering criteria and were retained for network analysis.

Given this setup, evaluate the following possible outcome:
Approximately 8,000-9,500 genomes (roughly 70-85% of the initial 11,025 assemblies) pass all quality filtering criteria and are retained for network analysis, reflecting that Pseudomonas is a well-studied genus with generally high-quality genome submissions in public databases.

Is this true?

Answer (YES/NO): NO